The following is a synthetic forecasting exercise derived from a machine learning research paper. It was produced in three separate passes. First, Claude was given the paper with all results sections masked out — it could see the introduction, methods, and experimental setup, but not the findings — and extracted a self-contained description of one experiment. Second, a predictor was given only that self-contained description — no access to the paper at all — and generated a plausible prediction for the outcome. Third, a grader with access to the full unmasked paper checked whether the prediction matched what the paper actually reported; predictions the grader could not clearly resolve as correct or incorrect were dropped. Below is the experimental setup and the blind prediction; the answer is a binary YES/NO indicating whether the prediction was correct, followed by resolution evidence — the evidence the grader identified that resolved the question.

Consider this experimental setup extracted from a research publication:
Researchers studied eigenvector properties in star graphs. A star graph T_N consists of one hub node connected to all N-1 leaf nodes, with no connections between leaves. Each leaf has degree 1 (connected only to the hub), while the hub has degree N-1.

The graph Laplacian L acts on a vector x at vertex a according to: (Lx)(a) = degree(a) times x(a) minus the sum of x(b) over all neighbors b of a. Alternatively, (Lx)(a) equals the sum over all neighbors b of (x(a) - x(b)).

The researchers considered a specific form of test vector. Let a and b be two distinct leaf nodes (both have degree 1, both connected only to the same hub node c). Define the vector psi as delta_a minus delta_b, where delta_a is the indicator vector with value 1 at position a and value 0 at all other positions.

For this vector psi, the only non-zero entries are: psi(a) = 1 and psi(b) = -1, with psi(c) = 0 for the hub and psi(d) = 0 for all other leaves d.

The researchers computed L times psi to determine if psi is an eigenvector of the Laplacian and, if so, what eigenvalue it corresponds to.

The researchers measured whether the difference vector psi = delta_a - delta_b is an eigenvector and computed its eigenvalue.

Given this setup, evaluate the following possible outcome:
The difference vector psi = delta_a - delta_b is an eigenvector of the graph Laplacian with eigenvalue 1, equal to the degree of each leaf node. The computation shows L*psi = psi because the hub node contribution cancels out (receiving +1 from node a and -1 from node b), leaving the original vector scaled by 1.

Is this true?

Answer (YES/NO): YES